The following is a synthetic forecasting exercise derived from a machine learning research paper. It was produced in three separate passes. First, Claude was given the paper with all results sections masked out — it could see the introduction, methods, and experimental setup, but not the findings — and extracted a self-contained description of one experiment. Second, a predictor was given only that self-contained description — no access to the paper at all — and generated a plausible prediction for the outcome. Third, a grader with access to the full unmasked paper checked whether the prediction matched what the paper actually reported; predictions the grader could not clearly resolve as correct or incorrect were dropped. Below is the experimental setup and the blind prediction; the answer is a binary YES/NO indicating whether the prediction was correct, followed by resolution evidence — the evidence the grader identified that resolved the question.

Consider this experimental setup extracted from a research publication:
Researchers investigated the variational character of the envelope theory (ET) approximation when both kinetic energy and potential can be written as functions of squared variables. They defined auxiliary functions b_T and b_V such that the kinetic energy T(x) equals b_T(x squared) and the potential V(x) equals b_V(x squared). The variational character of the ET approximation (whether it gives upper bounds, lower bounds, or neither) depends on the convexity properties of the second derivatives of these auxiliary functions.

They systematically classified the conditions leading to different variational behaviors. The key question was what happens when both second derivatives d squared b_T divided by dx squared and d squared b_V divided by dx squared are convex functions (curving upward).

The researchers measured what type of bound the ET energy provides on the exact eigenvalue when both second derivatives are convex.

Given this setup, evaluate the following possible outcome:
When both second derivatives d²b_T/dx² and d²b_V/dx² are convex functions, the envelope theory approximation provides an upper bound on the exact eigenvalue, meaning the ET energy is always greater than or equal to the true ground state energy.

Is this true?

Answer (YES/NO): NO